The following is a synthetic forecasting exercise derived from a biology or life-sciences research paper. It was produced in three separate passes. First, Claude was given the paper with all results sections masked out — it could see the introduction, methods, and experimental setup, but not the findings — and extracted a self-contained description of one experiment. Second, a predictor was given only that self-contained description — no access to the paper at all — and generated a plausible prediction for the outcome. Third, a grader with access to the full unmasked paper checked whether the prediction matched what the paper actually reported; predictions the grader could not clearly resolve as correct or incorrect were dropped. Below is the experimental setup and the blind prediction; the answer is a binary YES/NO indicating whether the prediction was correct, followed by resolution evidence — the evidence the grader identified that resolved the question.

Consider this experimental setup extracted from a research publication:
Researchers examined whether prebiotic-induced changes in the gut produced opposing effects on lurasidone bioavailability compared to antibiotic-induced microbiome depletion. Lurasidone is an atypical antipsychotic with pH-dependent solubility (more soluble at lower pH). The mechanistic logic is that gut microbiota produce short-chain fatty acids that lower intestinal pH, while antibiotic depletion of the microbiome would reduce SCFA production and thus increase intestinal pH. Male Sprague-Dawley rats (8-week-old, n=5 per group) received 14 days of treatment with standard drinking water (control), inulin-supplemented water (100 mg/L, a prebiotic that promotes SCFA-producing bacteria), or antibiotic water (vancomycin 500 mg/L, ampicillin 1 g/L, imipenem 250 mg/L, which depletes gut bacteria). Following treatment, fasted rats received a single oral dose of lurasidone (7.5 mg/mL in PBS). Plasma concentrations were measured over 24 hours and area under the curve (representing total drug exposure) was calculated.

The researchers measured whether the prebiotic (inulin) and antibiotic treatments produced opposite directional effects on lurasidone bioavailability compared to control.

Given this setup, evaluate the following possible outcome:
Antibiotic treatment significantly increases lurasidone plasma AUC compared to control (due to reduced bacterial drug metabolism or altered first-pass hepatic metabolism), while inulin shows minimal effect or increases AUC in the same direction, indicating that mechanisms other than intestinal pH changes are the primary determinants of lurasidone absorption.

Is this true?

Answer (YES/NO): NO